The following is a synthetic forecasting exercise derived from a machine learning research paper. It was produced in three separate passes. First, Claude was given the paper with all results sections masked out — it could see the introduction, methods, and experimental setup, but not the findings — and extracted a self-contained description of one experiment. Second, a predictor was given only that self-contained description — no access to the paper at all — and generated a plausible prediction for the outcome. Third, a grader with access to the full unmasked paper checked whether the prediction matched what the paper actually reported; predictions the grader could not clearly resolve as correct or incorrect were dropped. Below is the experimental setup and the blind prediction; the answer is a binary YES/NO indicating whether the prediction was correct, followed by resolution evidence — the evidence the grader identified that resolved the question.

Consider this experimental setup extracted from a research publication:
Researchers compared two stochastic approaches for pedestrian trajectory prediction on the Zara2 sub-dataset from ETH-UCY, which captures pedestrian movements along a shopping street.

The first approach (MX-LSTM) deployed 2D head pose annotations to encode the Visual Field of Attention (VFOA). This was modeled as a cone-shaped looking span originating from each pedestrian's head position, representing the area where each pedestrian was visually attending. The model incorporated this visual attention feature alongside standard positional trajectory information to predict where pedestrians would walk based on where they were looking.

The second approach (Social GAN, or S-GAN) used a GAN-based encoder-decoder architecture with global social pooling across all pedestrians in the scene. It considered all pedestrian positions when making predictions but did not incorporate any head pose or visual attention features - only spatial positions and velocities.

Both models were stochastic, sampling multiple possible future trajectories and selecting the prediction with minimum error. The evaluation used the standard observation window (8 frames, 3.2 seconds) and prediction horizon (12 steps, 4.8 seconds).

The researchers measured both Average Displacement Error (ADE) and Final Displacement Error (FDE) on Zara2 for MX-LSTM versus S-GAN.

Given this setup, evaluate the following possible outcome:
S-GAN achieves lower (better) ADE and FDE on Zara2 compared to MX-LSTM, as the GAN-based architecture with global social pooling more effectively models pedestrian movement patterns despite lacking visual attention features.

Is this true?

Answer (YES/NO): NO